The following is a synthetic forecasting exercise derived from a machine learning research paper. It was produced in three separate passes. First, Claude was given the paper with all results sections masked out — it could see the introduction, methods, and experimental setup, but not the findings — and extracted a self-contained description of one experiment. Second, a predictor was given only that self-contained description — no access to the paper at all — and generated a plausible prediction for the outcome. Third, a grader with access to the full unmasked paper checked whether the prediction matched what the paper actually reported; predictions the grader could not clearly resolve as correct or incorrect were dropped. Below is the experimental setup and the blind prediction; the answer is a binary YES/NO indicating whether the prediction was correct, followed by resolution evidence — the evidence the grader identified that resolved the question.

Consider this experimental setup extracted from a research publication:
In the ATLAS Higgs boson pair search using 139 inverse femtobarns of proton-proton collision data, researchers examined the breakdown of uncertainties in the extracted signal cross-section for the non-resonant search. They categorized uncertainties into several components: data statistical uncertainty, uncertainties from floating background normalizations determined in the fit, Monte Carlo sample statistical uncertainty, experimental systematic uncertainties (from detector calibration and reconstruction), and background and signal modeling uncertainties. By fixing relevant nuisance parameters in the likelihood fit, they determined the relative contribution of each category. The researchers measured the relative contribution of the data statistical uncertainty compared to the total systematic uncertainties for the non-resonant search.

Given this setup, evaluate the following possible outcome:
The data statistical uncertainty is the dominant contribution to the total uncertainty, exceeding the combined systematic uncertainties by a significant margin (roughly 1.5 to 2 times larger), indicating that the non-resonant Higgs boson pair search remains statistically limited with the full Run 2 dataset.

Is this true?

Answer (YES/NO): NO